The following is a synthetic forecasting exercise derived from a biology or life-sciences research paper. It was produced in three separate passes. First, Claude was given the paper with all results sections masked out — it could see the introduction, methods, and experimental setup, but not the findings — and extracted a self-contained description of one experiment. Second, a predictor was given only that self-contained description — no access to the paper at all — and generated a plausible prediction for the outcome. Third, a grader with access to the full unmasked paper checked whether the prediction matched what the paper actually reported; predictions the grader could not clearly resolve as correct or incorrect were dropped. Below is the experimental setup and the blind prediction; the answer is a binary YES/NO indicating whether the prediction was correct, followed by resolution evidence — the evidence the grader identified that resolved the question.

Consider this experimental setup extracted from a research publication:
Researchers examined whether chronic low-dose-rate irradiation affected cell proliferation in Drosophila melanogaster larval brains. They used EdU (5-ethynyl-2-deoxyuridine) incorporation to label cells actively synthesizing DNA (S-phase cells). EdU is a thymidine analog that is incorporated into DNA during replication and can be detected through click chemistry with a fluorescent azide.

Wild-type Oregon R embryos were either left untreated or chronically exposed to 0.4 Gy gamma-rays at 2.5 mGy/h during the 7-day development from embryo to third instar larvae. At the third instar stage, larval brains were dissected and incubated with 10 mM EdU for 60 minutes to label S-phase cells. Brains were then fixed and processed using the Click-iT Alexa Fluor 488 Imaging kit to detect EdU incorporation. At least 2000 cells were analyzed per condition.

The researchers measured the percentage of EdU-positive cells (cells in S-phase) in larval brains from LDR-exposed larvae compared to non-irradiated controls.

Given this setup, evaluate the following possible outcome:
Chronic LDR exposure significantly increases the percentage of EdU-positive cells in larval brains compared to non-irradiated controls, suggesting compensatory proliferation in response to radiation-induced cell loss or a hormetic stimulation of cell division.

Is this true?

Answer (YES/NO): NO